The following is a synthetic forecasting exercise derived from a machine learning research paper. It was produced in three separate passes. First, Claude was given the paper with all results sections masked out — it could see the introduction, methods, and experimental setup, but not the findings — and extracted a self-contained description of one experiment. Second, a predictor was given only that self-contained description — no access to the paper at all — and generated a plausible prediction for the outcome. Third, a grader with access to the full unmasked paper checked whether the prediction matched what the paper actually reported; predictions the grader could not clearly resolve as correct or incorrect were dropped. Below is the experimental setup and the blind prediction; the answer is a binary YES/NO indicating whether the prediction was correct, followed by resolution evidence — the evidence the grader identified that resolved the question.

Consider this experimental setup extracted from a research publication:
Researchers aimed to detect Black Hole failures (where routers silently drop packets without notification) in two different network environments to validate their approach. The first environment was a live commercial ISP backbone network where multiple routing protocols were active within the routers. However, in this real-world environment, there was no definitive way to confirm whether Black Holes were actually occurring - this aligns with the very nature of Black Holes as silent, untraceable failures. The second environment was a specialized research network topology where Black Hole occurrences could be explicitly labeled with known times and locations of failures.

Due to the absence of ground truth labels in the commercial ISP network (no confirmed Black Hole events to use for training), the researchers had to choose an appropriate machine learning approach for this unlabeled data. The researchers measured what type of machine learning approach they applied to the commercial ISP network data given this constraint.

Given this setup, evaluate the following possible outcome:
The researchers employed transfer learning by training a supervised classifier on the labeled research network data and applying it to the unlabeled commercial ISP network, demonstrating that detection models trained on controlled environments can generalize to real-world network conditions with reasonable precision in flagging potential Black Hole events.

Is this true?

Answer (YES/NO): NO